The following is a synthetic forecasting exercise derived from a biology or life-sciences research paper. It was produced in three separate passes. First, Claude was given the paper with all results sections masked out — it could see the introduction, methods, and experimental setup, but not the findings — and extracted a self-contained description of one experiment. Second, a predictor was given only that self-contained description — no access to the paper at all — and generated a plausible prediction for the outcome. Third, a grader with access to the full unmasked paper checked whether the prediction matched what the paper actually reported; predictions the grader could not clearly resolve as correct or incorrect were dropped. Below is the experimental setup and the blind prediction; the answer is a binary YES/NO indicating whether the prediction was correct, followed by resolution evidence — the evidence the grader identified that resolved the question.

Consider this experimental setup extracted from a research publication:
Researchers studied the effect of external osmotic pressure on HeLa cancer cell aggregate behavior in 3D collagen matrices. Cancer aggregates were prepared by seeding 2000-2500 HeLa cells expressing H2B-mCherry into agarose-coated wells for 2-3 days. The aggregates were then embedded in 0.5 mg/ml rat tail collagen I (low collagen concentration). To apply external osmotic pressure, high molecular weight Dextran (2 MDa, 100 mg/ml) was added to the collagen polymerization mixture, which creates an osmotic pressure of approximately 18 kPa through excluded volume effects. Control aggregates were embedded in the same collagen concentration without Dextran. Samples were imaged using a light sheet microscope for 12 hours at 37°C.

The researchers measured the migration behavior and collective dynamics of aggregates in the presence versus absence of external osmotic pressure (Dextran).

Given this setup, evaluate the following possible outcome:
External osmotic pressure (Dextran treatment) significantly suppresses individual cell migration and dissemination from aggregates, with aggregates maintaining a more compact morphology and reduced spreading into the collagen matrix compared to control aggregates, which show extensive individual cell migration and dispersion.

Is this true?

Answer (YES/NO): NO